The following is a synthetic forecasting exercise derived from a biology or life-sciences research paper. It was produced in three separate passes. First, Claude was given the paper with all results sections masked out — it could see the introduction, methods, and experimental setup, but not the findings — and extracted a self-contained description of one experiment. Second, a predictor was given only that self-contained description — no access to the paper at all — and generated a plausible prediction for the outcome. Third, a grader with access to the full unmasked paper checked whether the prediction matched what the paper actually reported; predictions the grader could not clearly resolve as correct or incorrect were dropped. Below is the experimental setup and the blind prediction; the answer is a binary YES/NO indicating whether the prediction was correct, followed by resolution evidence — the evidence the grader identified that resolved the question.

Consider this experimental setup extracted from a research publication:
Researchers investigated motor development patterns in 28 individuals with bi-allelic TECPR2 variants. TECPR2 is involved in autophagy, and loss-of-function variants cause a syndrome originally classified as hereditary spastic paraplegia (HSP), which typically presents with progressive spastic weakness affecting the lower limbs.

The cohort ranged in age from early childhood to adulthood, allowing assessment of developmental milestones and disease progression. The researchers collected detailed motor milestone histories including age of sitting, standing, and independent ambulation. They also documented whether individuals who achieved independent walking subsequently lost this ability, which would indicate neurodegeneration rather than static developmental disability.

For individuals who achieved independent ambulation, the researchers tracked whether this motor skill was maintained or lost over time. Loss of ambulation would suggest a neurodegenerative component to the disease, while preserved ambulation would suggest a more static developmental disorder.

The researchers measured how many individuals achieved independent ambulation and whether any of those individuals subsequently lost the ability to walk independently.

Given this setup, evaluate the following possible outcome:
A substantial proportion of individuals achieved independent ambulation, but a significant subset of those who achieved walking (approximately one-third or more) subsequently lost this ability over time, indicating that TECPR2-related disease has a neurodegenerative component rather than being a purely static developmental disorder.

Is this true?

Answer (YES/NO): YES